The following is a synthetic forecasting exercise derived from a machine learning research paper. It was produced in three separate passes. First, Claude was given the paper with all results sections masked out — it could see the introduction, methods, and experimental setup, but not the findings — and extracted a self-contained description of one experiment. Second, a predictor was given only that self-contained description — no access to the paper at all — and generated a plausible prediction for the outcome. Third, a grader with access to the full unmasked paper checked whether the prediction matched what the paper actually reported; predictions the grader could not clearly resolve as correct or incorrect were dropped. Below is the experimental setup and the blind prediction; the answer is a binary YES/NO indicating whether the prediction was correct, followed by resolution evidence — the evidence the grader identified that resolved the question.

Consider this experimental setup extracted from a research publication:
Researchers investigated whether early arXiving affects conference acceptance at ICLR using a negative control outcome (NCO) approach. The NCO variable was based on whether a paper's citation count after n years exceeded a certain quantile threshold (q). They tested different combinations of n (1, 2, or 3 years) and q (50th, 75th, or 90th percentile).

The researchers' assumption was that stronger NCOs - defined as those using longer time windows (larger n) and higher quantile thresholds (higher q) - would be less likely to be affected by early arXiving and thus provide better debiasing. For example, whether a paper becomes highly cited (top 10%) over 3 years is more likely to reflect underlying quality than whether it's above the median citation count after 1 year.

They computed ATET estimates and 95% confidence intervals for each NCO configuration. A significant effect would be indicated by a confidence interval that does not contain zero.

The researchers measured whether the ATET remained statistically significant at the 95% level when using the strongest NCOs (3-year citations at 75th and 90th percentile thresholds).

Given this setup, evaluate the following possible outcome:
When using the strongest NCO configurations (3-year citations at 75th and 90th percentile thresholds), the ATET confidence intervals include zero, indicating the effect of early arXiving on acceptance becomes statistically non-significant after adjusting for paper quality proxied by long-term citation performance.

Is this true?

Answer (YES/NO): YES